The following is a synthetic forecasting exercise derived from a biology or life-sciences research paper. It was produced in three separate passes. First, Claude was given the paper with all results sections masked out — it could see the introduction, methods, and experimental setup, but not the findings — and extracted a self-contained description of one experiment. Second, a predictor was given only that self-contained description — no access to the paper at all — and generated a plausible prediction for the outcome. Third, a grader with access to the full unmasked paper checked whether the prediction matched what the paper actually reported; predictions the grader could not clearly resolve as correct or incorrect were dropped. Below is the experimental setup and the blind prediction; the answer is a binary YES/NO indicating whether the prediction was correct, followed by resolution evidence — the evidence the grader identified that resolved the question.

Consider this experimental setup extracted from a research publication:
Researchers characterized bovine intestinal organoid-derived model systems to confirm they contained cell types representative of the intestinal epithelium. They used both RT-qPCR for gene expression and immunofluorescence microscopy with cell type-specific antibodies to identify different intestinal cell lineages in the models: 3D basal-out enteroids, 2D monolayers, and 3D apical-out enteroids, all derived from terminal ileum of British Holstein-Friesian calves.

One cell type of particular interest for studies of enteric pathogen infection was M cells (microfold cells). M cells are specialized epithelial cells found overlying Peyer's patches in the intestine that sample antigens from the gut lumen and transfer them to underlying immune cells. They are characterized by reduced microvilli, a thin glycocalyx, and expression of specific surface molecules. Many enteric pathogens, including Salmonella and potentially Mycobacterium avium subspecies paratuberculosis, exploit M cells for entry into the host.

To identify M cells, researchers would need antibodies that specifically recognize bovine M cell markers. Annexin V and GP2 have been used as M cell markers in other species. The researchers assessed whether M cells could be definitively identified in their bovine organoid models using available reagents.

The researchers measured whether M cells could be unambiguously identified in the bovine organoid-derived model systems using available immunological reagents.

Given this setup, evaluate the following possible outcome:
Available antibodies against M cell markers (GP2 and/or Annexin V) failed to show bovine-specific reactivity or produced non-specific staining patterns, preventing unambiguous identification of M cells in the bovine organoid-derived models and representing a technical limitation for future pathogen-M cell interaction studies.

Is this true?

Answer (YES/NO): NO